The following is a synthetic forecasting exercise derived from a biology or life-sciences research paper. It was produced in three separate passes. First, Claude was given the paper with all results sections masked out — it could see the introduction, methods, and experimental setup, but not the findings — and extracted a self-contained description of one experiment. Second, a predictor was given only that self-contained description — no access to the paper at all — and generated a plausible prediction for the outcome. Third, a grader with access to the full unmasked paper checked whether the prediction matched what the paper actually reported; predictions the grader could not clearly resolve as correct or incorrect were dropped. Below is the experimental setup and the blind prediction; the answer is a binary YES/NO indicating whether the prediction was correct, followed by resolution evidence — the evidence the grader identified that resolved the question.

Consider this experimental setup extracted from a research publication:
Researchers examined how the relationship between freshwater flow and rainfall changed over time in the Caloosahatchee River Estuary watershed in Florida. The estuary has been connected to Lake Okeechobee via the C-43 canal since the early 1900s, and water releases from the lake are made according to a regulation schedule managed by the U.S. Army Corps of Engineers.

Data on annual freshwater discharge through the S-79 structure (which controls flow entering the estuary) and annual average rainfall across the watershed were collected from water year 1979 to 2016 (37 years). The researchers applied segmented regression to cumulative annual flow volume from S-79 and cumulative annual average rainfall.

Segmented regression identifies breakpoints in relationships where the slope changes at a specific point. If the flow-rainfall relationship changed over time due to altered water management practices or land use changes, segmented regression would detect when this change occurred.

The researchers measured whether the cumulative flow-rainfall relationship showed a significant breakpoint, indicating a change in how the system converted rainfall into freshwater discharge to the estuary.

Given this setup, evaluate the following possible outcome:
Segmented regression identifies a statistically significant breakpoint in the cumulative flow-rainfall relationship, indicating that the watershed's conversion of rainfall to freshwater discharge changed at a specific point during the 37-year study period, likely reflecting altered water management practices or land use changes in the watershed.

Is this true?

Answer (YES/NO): YES